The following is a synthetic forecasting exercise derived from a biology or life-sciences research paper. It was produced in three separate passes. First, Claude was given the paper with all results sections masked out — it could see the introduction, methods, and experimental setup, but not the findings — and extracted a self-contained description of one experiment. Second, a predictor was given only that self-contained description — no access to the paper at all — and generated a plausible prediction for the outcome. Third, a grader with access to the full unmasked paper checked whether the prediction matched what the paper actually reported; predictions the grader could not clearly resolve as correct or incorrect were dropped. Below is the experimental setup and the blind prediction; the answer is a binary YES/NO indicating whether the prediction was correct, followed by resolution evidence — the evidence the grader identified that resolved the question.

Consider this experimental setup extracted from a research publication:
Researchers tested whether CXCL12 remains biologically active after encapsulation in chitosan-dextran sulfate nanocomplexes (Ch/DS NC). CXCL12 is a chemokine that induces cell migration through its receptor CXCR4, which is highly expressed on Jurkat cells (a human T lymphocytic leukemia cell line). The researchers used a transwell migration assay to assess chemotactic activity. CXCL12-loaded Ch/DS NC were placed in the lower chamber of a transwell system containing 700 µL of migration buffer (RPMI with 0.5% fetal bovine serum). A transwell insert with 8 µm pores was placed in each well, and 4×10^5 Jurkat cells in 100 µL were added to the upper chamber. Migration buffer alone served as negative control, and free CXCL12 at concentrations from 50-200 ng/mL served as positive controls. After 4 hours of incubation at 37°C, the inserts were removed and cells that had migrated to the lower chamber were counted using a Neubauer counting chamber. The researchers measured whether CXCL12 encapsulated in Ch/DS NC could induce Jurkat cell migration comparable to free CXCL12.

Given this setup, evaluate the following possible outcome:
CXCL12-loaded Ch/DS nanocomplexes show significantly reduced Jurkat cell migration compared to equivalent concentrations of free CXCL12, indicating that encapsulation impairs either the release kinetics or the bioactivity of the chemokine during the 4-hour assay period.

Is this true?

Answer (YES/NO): NO